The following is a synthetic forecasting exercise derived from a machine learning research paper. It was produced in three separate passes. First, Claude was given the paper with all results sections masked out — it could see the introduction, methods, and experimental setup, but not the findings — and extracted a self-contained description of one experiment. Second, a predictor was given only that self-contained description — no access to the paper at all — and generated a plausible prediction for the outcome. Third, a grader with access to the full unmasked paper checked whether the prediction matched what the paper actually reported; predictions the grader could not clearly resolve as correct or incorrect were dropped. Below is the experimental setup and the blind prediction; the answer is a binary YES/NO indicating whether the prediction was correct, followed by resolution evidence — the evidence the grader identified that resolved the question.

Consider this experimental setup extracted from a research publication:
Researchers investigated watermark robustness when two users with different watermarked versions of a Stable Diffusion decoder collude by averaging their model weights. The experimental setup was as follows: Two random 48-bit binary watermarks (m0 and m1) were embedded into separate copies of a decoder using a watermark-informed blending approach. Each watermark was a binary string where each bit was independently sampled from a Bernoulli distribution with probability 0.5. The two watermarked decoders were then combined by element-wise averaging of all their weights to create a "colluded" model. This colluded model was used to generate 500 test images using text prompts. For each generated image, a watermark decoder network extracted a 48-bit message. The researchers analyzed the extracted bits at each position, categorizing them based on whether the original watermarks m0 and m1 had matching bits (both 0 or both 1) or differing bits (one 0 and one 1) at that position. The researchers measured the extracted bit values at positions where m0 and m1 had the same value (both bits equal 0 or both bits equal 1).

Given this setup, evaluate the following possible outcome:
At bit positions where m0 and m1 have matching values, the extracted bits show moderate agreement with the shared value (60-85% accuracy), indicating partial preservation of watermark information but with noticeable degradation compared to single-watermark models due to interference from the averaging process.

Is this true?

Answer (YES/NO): NO